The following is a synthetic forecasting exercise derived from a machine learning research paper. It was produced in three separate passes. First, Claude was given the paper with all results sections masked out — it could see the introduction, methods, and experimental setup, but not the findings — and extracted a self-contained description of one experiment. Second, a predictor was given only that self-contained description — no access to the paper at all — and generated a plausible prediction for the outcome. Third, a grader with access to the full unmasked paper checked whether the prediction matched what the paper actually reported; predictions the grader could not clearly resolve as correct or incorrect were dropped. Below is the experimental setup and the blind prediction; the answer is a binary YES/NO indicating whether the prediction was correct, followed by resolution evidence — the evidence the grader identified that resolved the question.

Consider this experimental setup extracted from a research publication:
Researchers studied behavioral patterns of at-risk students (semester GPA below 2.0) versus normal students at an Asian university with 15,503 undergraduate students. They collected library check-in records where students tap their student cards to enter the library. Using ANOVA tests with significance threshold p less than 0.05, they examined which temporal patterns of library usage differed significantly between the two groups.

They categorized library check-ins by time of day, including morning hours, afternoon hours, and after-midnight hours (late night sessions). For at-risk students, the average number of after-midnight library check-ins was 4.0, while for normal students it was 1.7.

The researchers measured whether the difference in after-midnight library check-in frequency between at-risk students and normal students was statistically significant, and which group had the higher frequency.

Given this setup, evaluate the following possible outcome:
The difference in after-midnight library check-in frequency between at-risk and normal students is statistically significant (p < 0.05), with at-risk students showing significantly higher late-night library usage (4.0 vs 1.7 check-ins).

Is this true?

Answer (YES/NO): YES